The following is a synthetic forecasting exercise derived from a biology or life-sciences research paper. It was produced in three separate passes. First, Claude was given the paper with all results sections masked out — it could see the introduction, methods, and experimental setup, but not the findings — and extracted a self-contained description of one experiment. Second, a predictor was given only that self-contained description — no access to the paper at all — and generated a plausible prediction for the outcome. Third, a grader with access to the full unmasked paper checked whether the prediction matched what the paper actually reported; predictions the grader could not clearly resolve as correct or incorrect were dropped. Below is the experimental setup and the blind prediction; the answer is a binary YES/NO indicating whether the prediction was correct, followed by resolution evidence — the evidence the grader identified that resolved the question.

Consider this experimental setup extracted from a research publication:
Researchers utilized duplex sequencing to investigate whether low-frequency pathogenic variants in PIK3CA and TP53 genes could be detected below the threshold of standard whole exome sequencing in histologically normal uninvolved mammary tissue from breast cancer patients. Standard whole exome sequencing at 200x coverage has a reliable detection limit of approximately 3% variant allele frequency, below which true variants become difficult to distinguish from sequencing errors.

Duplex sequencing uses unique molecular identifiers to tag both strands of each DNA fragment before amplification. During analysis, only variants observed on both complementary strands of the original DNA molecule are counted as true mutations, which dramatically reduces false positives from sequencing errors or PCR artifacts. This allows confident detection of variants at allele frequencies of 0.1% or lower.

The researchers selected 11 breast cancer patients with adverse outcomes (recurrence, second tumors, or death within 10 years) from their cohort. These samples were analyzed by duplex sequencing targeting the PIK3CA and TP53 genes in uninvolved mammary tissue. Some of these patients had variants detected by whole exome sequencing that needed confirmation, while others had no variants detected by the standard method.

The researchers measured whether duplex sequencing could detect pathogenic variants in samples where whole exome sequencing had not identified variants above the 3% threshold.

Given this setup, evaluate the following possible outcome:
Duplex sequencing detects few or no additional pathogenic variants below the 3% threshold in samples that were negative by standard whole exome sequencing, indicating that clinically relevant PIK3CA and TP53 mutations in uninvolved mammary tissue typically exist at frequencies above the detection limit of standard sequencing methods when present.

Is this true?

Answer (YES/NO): NO